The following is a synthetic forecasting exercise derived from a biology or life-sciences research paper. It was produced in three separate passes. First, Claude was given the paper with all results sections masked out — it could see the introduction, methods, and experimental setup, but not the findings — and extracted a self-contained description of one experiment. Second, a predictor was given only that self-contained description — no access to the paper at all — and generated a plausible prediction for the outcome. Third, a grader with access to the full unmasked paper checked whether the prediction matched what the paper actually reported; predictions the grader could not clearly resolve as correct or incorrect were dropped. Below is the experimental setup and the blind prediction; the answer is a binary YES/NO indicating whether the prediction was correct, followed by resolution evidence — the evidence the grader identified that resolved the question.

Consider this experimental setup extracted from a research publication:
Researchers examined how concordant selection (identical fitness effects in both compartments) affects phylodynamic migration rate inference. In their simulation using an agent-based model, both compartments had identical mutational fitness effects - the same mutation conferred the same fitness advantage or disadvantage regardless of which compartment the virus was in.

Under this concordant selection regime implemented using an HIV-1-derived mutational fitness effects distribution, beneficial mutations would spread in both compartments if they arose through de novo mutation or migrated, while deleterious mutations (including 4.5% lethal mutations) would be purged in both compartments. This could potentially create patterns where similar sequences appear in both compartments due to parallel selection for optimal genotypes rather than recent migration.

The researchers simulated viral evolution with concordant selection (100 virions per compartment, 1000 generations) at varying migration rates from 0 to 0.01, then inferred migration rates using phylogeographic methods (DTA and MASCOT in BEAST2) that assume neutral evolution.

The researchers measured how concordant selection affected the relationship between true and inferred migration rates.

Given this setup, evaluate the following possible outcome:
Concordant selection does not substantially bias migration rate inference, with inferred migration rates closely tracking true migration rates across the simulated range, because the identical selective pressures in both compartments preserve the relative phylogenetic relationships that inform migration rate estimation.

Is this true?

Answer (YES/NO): NO